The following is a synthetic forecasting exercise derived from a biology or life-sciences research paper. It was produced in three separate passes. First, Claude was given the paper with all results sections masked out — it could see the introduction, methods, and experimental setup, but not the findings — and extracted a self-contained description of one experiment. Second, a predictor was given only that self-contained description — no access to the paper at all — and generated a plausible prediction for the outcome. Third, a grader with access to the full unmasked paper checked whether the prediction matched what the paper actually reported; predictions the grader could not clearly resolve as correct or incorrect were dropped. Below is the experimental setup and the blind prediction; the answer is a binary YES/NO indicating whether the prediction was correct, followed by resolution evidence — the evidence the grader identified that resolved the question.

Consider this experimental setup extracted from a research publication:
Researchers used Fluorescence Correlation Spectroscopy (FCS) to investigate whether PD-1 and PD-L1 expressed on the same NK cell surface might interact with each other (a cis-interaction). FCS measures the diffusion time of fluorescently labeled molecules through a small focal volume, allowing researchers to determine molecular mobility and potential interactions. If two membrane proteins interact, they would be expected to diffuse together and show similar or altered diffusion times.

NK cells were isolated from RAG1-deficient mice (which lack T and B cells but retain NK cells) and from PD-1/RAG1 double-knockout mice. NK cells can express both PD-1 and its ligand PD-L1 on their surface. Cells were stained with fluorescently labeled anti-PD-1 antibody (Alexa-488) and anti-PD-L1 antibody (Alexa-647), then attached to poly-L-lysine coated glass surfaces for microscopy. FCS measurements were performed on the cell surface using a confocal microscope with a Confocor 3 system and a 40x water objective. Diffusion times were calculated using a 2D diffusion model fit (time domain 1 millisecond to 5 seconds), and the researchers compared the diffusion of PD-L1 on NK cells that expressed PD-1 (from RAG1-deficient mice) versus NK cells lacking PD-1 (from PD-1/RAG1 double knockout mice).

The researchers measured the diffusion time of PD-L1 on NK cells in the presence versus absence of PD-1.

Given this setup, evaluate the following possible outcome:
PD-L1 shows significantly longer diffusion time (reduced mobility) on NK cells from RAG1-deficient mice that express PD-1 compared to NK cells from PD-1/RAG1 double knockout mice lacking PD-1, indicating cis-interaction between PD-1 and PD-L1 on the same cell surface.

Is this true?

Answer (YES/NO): YES